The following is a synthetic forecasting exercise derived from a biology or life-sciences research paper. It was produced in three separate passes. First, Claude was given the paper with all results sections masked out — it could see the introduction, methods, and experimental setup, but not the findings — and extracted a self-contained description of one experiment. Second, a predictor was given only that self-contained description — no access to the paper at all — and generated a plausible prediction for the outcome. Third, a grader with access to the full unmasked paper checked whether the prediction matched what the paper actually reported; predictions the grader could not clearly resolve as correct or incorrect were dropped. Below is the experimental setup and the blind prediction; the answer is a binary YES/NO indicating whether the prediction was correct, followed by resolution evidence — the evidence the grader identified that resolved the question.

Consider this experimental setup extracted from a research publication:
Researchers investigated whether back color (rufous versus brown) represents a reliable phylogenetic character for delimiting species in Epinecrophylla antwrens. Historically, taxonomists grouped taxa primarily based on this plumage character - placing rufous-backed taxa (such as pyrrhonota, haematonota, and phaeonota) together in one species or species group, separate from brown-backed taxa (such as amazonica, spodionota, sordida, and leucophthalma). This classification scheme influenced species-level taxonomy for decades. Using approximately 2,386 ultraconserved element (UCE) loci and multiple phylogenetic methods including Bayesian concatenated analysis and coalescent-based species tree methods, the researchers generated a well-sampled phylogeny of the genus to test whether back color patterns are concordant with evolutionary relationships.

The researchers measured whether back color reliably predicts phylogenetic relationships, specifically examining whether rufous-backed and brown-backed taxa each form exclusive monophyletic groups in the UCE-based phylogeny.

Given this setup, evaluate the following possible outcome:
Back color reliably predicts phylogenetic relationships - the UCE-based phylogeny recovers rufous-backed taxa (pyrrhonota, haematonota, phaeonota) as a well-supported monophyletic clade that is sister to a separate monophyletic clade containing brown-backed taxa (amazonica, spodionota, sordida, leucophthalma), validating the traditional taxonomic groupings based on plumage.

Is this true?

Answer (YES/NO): NO